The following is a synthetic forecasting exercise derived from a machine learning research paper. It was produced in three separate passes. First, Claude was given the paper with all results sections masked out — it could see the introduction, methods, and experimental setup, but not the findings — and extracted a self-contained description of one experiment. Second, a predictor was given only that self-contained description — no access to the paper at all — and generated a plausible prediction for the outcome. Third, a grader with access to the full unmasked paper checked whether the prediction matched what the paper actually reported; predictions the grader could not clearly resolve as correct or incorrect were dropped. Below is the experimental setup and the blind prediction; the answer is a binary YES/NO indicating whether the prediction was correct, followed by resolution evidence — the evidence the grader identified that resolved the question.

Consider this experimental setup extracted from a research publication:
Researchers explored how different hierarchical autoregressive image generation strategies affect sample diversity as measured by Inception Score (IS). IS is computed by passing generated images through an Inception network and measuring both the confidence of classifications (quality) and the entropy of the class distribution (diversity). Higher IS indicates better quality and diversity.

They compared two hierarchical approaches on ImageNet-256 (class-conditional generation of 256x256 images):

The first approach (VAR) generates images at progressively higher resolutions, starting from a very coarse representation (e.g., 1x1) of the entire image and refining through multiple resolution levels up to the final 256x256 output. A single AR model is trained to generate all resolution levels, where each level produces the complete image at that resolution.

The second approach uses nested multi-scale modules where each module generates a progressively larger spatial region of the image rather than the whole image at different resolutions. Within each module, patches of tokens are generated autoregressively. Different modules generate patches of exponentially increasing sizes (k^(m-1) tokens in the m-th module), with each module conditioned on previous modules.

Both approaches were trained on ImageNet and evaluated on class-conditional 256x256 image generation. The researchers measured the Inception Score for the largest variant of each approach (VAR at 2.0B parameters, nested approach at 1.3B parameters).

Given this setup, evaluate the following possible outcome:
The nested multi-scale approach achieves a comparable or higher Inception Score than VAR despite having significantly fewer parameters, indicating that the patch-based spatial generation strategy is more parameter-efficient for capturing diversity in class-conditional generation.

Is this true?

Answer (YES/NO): YES